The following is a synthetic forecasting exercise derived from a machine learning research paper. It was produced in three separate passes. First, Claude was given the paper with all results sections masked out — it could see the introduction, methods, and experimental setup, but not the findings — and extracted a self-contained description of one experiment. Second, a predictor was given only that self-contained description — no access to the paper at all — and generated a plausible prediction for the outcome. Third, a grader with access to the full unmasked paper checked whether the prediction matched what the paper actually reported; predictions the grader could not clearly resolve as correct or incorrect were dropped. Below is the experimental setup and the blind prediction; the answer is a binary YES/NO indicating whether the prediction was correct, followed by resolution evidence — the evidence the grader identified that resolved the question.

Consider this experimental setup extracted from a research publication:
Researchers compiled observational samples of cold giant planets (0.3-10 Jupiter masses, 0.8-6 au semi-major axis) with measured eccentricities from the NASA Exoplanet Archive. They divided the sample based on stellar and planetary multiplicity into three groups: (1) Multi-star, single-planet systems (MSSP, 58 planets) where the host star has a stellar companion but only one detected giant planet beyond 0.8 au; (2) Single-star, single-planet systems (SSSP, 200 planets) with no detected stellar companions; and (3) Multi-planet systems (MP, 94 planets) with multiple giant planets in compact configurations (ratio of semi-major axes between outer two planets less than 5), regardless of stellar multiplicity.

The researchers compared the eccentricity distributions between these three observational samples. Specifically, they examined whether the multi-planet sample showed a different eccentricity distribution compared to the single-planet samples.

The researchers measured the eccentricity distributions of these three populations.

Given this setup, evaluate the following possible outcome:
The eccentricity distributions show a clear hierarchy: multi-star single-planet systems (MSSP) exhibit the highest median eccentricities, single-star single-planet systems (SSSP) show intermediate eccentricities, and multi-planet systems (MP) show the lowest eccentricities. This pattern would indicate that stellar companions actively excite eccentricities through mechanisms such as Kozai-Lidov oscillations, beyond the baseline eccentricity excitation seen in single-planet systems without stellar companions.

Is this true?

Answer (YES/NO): NO